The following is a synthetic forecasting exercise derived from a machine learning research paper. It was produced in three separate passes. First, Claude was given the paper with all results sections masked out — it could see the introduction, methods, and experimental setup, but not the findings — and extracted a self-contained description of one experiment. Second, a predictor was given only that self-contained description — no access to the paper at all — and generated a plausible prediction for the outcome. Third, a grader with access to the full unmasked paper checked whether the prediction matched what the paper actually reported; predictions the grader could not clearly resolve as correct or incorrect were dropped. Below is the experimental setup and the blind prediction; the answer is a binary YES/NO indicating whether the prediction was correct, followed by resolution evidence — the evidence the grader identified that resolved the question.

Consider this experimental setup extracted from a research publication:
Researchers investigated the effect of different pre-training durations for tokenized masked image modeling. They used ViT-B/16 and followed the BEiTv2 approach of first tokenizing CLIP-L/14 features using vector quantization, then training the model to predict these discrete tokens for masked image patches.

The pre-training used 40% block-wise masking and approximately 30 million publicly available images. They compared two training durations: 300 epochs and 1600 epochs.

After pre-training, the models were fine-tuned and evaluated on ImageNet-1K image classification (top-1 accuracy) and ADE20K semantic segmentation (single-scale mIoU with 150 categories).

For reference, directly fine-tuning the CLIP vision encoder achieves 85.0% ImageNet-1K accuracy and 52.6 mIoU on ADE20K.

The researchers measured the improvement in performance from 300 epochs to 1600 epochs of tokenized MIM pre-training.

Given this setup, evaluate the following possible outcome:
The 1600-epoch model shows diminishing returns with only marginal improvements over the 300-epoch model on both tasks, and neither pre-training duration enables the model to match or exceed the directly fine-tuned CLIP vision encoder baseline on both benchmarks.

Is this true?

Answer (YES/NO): NO